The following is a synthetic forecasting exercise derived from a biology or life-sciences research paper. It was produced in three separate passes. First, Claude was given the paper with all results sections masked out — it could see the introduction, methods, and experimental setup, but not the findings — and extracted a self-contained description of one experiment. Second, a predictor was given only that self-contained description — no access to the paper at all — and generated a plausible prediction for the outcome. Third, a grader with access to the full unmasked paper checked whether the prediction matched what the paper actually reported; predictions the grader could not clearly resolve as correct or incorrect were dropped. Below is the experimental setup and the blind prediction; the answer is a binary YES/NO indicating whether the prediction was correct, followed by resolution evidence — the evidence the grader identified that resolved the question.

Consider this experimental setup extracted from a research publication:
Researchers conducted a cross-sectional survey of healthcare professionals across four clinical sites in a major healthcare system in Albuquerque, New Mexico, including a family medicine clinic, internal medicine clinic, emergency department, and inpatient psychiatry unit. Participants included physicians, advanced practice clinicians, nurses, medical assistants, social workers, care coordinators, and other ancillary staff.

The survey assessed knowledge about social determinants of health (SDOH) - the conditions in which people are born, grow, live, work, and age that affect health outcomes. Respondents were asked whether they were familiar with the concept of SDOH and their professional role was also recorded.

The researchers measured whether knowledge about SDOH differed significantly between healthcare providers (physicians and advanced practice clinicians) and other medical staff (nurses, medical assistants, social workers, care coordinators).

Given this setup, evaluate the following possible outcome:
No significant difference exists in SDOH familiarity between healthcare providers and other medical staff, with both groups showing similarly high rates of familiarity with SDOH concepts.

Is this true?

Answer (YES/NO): NO